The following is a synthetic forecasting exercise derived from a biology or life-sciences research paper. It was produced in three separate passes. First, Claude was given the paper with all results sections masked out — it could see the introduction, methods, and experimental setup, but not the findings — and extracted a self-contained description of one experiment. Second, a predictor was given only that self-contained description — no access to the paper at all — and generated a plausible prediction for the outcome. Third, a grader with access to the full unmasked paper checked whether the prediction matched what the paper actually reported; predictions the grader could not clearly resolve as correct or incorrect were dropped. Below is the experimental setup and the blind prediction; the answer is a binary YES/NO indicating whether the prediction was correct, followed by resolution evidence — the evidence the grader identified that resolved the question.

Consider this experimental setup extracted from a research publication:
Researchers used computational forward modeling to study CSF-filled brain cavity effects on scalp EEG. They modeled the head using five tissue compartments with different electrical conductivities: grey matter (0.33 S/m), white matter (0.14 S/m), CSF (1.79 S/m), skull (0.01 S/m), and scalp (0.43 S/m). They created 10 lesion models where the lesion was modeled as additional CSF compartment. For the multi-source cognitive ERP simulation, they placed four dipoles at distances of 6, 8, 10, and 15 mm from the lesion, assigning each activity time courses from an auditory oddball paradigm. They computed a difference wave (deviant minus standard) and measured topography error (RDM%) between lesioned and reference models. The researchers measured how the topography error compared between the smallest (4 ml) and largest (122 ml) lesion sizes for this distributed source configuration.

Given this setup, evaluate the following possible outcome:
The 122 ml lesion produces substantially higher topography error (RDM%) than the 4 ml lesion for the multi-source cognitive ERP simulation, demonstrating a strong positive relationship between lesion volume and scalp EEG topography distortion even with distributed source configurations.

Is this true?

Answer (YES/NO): NO